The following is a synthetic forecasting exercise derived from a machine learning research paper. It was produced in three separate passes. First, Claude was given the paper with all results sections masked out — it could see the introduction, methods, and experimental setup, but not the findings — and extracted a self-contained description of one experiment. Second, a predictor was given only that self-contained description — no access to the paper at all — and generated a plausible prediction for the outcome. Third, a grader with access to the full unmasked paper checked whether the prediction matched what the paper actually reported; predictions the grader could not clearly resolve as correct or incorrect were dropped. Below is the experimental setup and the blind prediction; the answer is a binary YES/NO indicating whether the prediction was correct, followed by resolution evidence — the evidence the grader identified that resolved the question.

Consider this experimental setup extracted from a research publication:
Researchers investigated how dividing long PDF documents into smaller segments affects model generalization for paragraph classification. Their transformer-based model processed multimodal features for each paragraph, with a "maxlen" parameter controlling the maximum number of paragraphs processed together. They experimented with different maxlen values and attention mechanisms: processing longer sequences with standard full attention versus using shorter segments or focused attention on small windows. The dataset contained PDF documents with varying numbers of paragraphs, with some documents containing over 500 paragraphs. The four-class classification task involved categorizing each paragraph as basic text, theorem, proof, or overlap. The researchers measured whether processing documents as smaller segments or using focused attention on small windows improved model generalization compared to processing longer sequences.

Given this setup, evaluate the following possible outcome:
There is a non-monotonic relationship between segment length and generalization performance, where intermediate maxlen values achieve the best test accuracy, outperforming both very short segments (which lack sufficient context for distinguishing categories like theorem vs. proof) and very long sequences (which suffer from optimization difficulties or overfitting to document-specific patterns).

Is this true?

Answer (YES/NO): YES